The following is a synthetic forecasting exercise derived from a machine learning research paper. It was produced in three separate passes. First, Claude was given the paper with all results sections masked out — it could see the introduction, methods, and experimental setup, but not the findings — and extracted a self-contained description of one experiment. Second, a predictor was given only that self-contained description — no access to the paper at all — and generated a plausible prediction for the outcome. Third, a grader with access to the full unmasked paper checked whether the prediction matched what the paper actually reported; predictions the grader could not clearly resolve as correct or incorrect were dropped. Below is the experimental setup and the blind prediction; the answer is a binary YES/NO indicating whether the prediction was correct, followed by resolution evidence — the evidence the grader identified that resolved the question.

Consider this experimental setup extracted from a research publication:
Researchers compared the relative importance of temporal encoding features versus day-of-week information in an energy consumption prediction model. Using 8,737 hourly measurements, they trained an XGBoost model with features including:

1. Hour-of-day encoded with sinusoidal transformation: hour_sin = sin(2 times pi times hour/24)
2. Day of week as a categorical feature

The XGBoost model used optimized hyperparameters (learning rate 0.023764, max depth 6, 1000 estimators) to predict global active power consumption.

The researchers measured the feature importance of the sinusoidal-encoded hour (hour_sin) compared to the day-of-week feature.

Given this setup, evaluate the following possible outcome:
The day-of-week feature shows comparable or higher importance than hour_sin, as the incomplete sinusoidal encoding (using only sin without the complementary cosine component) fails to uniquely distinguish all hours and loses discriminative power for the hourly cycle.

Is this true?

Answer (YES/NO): NO